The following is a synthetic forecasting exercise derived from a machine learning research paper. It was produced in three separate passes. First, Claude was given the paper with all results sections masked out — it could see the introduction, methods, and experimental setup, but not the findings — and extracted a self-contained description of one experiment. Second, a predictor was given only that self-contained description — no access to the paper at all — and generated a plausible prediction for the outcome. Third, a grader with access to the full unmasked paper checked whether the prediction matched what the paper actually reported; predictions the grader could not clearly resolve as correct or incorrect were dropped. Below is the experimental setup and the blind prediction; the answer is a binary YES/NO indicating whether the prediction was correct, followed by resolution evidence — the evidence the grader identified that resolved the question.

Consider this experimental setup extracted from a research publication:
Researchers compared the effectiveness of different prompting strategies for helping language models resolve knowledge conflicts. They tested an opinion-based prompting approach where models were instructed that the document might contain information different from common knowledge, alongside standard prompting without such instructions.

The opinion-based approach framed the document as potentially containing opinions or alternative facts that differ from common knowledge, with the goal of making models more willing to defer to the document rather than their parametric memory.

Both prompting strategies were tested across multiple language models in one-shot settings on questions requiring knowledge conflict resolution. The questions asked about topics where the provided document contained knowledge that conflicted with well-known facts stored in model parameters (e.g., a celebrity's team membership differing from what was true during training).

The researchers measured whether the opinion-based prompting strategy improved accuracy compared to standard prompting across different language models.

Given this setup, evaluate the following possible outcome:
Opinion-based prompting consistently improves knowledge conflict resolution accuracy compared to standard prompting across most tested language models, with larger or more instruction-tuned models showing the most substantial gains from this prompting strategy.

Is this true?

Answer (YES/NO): NO